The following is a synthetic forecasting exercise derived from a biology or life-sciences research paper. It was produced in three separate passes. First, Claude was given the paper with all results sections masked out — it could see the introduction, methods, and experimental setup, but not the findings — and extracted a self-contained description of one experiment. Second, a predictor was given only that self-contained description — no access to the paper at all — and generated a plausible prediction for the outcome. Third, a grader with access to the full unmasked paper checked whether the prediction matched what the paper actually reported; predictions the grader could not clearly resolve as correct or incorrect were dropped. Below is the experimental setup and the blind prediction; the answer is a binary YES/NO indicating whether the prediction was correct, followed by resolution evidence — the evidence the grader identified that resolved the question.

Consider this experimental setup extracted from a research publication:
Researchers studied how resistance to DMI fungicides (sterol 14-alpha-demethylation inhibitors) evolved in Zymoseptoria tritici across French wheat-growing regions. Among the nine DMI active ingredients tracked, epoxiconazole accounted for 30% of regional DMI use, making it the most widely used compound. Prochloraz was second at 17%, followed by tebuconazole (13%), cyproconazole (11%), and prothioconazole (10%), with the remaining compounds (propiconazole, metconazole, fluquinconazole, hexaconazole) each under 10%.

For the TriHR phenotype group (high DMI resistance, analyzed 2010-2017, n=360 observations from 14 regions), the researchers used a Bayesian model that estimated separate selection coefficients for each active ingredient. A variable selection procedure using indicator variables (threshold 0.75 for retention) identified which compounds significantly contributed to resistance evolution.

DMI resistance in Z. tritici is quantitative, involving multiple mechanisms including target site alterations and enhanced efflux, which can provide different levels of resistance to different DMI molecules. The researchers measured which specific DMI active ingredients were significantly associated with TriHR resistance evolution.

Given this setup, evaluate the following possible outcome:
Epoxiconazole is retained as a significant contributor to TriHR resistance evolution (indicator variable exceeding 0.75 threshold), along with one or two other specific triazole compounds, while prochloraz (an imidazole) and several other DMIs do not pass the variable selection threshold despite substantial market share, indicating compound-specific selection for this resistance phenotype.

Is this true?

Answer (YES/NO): NO